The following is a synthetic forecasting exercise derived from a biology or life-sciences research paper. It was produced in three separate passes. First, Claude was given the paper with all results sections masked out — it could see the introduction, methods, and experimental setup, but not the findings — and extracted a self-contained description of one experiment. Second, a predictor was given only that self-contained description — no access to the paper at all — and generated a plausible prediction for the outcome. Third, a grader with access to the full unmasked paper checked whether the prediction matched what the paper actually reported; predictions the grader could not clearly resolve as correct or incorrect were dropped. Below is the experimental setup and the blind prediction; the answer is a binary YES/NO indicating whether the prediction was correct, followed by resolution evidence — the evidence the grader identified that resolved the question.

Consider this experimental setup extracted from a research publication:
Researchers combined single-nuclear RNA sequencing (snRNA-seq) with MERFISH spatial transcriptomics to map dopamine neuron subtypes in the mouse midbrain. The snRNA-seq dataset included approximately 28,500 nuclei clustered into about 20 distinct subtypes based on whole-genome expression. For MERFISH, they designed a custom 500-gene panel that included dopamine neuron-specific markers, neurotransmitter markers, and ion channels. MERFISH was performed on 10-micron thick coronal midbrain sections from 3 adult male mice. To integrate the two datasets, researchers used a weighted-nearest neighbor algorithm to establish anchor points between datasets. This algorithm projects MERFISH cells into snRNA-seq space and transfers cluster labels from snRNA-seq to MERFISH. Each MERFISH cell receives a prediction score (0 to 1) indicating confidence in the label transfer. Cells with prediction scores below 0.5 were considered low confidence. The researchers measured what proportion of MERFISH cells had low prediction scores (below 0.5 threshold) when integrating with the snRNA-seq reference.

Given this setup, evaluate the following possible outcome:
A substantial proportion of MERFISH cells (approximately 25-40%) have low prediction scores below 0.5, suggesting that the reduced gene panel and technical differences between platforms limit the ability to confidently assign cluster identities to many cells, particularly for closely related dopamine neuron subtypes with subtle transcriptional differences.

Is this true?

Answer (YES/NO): NO